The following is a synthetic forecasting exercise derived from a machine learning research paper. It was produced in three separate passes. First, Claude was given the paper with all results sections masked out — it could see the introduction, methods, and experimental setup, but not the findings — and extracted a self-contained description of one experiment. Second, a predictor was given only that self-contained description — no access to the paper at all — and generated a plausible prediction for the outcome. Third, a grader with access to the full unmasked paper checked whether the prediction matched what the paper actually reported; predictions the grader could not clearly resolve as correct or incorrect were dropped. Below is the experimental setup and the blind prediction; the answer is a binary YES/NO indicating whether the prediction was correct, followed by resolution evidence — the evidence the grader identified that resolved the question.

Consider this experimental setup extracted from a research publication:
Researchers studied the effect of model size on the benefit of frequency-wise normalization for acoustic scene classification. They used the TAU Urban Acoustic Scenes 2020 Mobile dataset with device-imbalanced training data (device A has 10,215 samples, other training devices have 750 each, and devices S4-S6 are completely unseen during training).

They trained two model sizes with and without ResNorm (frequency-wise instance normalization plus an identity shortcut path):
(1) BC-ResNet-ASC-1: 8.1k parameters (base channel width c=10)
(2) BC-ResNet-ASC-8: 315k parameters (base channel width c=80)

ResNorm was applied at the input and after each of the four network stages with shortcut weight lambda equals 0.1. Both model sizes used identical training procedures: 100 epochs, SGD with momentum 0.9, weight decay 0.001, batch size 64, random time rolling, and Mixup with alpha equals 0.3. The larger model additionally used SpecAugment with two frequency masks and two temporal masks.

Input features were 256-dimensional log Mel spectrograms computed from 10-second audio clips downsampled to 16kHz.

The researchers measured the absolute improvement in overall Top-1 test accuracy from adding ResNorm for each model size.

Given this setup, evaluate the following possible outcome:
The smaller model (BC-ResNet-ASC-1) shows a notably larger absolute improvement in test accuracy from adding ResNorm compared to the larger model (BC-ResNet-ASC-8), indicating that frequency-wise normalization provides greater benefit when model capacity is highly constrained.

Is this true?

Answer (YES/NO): YES